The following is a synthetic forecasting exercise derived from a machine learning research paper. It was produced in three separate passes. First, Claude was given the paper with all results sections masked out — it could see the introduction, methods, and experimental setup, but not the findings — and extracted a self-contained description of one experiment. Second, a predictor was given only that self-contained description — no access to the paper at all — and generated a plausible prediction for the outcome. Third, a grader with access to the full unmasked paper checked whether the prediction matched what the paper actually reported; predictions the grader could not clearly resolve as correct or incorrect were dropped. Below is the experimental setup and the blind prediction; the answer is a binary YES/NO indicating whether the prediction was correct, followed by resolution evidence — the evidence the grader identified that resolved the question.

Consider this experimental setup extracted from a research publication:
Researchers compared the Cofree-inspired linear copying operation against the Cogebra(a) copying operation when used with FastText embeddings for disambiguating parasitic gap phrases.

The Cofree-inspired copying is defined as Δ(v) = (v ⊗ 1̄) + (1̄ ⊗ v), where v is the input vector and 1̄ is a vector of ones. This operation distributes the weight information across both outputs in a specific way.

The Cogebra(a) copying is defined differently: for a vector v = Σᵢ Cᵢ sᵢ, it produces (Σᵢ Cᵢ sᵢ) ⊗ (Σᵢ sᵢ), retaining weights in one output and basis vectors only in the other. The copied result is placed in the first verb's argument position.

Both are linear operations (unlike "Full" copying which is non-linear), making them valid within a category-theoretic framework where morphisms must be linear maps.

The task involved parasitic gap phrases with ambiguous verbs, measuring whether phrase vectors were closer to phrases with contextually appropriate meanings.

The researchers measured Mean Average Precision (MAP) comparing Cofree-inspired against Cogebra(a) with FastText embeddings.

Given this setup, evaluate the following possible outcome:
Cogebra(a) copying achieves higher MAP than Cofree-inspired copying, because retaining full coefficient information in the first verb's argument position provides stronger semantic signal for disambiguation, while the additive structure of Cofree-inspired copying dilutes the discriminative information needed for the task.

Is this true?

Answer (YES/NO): NO